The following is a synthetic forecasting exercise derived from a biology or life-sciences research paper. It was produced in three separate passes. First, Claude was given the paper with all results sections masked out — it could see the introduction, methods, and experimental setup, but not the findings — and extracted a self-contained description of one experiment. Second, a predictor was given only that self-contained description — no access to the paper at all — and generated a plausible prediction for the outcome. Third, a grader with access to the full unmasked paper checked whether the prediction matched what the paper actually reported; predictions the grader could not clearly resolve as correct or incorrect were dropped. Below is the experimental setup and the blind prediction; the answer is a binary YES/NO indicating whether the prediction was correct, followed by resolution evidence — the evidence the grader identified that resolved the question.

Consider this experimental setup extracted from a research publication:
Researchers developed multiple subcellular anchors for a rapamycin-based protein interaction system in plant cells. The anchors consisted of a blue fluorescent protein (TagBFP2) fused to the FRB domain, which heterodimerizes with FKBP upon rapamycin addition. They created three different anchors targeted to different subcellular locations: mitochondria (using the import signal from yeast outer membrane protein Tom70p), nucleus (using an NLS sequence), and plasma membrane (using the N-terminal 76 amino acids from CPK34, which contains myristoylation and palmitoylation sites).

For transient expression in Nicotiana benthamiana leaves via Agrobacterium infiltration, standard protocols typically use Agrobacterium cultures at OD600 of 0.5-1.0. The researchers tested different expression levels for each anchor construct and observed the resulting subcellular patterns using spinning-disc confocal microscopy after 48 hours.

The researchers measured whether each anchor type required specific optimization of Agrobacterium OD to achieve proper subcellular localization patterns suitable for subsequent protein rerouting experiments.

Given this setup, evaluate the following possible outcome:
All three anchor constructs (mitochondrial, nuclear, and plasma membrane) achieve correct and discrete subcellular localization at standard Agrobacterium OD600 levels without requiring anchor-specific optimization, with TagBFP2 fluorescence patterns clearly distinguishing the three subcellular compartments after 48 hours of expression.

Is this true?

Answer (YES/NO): NO